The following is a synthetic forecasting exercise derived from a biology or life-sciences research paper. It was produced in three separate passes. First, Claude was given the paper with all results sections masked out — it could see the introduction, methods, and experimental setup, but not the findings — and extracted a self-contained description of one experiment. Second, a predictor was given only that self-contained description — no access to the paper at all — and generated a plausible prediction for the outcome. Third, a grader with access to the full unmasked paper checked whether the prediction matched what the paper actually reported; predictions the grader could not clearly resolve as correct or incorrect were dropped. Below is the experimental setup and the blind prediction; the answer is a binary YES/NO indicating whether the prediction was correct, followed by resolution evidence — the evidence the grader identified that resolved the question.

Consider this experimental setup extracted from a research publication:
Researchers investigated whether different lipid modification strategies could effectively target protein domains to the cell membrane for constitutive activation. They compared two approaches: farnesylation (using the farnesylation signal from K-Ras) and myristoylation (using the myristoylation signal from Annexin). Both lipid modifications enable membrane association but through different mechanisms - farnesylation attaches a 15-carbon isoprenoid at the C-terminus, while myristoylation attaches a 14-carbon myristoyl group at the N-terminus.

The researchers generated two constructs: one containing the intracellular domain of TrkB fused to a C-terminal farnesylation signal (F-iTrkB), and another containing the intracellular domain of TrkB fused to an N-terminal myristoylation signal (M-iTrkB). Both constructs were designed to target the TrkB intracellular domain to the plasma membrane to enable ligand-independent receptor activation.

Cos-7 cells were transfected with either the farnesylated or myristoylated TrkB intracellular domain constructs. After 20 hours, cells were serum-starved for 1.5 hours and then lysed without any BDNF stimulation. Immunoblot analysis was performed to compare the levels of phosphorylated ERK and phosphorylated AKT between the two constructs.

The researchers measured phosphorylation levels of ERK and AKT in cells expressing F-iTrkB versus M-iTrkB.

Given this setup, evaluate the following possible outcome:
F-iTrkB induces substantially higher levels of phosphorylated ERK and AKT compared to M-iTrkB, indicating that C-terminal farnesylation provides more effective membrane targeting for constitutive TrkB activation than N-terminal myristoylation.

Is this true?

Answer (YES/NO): NO